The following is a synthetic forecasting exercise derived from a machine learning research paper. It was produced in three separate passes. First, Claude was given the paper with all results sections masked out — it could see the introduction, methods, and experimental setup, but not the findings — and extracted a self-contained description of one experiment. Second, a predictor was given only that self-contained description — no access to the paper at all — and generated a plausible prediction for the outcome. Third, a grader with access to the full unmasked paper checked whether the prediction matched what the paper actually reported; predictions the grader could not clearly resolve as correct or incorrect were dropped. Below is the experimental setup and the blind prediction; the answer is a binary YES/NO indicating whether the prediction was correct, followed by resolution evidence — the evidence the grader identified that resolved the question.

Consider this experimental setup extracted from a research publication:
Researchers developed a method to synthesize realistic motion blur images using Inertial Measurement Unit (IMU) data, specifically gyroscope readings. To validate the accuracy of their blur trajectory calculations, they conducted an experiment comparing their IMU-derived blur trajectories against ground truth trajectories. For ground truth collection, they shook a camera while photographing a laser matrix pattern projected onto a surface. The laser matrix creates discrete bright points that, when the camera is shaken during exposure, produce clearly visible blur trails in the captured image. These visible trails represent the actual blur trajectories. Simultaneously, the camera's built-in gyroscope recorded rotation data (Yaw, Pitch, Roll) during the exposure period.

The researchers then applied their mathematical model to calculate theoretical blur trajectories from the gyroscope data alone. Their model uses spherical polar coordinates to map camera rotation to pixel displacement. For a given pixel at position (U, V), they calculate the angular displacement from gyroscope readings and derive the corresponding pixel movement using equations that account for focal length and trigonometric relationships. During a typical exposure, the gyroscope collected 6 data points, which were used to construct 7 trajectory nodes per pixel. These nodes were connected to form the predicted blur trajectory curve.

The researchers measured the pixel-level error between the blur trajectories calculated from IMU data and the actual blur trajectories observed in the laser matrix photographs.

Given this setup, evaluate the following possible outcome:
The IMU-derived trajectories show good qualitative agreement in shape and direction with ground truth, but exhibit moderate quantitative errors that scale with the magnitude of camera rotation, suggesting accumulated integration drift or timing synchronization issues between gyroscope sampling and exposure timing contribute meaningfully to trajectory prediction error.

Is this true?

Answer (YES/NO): NO